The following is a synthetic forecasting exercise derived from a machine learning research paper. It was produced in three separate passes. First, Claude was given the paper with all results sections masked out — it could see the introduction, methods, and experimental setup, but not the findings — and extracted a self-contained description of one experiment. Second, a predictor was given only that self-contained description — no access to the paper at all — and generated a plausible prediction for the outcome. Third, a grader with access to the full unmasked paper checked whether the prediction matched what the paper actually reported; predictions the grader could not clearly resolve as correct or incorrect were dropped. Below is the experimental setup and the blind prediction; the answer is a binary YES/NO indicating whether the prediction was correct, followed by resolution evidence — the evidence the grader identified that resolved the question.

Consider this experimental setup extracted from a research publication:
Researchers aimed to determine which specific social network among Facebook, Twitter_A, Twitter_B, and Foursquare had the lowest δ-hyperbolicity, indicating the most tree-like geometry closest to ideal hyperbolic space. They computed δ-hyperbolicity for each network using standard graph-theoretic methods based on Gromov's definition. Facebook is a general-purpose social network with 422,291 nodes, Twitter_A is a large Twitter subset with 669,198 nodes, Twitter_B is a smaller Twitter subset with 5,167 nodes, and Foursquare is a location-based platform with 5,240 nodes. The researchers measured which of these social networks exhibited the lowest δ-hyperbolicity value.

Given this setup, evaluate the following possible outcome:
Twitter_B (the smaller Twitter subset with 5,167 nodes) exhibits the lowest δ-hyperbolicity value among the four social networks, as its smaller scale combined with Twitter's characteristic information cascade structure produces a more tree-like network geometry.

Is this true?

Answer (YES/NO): NO